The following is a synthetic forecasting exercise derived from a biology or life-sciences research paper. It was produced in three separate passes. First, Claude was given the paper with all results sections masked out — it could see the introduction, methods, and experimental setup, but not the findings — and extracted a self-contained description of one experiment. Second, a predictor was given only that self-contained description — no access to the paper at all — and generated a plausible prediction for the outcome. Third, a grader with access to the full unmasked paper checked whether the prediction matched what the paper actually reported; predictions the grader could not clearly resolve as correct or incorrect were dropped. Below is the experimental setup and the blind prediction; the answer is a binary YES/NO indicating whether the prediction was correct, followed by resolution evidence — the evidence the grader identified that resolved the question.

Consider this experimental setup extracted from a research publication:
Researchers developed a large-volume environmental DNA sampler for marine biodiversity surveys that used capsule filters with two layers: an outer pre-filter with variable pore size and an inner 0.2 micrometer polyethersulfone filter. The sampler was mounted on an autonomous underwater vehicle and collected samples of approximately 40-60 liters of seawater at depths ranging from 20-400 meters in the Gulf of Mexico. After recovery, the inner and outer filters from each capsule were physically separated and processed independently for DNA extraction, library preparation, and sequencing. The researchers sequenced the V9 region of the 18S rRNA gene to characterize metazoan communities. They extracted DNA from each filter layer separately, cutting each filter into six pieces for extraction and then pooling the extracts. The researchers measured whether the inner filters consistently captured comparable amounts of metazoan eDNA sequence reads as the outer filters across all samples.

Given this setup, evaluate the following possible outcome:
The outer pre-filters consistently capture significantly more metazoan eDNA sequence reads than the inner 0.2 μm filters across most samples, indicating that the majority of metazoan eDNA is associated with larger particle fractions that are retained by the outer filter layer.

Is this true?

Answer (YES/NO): YES